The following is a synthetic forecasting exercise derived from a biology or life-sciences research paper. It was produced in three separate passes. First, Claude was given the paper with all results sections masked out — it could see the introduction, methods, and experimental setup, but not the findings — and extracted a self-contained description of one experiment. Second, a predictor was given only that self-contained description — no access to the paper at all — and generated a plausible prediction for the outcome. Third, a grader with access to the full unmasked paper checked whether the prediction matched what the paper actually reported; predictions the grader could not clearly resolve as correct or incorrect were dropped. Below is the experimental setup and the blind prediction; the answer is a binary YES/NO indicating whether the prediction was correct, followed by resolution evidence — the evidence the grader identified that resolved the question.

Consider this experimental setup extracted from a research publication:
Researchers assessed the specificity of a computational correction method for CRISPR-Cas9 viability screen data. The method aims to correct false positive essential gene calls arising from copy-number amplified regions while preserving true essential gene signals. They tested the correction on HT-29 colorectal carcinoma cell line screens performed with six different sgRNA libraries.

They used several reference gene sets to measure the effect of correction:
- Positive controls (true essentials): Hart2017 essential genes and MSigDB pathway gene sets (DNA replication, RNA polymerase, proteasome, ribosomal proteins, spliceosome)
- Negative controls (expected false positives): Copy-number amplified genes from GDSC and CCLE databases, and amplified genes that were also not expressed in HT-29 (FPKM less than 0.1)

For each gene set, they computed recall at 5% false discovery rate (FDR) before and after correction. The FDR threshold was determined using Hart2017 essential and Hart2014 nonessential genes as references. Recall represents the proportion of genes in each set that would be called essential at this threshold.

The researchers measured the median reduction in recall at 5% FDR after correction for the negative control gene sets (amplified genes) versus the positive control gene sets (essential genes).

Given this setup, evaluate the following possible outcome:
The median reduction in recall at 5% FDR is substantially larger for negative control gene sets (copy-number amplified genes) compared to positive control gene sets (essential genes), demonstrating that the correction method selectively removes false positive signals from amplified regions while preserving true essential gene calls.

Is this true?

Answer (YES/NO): YES